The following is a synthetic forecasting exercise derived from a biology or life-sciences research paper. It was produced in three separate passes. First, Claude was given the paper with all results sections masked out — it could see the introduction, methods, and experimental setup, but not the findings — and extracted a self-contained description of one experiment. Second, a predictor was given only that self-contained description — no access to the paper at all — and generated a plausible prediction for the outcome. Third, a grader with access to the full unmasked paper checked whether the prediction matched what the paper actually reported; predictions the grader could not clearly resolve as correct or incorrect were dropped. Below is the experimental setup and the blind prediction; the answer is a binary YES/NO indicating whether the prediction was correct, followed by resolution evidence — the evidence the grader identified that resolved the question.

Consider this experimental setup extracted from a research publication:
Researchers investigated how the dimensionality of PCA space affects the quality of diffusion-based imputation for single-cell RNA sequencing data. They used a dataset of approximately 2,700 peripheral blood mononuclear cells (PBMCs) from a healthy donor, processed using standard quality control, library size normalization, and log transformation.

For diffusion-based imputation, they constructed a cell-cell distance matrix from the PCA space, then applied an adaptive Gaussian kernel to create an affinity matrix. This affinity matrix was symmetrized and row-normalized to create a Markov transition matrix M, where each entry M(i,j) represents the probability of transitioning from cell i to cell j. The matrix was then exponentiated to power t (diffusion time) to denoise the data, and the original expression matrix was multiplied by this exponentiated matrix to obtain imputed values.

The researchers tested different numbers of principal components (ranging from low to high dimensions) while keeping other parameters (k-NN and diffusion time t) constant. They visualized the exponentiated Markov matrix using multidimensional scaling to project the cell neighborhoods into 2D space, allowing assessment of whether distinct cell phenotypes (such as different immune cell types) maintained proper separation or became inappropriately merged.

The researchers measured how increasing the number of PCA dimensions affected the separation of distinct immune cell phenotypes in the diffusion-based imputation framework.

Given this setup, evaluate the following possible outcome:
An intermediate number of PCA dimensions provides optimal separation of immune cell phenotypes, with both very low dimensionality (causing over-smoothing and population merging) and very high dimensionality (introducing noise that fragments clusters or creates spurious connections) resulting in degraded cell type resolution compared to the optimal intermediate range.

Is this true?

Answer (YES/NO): NO